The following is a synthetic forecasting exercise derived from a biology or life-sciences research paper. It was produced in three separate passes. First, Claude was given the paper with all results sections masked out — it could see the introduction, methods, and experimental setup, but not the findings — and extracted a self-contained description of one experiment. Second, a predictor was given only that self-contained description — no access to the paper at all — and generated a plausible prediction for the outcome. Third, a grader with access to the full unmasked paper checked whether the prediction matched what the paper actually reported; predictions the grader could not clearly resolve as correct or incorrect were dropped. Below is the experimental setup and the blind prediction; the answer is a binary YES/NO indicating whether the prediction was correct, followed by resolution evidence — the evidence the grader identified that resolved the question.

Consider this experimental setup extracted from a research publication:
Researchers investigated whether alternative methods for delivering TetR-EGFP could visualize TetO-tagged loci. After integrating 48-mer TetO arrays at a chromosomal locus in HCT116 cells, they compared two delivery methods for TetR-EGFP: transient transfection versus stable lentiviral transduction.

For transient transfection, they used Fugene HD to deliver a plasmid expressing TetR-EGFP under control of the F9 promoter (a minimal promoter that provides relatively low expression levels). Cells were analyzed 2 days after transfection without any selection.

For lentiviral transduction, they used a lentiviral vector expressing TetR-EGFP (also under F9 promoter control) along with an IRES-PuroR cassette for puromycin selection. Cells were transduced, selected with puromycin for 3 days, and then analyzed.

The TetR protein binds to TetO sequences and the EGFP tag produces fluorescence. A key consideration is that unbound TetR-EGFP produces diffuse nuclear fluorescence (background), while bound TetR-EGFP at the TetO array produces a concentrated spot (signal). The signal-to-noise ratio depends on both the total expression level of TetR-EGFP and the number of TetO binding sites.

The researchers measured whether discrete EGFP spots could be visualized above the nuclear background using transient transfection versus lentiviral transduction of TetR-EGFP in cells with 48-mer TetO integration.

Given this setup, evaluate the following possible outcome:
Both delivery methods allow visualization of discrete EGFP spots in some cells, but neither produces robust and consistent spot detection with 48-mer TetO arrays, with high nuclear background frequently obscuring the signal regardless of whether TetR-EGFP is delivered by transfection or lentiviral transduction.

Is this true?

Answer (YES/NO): NO